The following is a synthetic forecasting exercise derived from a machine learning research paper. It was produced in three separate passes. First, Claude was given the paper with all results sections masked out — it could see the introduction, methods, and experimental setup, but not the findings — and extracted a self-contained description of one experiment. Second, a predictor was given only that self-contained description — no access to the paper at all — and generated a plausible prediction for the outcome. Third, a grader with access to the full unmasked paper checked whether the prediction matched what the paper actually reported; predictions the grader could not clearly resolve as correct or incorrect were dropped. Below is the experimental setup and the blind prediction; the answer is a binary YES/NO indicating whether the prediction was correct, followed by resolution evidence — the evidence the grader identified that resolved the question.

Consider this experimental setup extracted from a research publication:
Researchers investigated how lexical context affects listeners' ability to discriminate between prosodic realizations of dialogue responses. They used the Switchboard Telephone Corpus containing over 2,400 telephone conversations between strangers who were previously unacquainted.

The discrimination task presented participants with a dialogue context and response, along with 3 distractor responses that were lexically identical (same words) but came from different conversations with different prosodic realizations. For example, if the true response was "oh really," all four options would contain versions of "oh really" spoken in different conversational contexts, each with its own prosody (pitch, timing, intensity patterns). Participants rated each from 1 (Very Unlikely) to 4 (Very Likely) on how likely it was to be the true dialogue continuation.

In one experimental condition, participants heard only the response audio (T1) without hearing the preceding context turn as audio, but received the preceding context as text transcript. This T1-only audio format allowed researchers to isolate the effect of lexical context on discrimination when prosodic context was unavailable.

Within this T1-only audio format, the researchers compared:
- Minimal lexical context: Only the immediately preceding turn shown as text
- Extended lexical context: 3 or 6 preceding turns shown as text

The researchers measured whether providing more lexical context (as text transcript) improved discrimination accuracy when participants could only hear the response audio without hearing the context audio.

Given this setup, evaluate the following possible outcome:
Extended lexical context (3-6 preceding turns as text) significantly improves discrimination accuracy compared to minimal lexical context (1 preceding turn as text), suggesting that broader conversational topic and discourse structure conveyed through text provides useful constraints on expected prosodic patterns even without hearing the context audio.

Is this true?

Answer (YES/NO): NO